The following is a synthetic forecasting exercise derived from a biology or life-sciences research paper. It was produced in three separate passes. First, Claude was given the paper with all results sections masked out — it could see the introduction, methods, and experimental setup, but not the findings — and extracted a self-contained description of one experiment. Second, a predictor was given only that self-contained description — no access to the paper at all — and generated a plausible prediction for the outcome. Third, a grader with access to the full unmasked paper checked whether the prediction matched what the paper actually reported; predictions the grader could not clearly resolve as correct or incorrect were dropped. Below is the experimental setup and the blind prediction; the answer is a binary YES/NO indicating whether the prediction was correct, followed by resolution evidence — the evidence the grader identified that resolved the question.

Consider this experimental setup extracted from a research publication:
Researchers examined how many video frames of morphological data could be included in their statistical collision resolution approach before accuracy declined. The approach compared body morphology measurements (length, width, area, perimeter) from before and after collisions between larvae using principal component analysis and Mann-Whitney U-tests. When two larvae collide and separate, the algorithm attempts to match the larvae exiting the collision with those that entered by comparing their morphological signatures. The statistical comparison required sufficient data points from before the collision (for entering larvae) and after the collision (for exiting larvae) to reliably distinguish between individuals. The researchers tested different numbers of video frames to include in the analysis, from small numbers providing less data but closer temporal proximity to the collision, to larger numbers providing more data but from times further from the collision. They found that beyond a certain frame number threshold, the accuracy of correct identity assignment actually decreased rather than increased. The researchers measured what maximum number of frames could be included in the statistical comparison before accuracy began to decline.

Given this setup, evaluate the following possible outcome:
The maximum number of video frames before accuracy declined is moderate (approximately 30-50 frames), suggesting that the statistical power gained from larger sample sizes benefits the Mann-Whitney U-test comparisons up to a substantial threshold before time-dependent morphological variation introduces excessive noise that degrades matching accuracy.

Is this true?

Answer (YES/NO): YES